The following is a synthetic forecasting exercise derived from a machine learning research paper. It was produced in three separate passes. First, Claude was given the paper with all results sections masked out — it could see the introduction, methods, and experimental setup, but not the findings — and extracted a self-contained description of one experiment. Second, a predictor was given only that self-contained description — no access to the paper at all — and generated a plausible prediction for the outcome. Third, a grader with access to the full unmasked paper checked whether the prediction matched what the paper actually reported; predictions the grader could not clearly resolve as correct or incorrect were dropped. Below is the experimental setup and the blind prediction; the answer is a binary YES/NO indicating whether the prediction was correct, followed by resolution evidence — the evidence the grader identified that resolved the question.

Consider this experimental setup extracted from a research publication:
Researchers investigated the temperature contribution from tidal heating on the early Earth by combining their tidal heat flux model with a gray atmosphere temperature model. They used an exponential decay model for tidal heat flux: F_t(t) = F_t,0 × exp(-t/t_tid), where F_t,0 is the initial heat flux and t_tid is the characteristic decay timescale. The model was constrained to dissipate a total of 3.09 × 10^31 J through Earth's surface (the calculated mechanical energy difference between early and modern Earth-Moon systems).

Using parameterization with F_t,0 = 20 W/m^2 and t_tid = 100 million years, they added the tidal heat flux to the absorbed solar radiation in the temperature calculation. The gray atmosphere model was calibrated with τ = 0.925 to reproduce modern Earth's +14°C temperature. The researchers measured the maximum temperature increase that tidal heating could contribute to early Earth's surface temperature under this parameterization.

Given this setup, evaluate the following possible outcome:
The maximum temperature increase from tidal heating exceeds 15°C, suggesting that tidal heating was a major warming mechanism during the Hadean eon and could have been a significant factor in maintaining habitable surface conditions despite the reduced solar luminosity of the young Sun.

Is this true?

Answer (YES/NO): NO